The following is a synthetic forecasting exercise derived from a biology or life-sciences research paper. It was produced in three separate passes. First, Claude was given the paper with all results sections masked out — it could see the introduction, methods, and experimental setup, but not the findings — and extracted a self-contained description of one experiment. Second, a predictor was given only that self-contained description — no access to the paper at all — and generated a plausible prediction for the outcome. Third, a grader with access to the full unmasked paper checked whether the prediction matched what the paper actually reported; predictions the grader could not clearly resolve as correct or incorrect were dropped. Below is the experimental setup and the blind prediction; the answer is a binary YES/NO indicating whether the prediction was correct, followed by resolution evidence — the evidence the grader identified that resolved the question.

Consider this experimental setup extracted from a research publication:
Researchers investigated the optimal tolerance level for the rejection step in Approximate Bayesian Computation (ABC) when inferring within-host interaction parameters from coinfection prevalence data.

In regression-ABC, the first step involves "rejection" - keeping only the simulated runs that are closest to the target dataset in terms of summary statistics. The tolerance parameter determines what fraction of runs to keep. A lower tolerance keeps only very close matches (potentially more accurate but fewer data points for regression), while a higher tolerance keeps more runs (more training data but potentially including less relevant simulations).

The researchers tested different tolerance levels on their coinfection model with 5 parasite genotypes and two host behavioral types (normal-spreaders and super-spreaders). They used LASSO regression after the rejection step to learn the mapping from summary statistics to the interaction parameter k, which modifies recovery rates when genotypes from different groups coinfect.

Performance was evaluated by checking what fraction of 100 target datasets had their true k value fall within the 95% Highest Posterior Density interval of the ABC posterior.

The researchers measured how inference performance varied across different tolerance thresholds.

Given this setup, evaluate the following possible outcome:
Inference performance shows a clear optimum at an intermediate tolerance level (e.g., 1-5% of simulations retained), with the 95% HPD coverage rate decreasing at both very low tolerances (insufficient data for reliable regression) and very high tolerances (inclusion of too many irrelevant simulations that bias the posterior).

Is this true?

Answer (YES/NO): NO